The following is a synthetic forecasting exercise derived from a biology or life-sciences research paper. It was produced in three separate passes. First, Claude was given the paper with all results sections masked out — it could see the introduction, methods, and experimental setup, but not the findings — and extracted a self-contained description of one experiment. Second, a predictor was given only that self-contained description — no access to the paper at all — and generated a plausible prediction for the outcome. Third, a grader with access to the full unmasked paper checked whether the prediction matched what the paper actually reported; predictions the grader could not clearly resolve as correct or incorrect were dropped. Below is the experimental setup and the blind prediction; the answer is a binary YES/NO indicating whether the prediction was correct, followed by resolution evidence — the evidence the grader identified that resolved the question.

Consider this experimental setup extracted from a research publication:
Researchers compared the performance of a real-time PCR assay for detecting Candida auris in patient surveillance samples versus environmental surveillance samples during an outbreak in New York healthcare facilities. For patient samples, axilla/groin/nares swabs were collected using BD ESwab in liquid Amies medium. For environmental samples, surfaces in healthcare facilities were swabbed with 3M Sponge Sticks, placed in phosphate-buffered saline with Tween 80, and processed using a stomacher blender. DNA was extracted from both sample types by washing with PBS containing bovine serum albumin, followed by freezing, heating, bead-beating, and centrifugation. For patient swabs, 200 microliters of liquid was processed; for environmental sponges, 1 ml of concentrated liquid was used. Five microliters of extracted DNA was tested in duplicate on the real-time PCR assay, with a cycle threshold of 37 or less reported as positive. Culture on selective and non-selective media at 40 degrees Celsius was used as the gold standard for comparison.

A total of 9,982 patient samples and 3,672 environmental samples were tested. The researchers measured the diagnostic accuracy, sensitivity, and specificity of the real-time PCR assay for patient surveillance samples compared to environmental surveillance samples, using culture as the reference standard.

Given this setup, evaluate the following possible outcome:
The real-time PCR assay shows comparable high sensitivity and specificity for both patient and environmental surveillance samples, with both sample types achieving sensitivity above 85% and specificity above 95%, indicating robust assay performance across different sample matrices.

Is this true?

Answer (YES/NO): NO